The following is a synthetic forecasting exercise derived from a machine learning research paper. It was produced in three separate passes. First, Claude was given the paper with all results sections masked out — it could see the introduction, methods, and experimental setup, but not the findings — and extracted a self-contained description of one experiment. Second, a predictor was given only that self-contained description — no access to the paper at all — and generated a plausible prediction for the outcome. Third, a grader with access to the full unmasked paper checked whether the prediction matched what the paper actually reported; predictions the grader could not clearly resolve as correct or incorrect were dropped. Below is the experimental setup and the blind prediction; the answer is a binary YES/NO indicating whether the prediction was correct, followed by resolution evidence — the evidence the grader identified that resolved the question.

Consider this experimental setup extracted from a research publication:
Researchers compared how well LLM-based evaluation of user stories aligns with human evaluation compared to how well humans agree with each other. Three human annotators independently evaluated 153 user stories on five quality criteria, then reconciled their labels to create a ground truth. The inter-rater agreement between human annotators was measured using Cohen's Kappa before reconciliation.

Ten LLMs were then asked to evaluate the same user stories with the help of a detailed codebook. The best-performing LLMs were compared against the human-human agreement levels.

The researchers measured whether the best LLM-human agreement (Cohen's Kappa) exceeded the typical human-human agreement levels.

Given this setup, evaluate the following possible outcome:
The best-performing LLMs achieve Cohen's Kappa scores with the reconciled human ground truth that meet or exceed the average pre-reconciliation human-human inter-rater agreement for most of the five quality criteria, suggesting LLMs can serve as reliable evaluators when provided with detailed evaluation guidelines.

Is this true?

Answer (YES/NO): YES